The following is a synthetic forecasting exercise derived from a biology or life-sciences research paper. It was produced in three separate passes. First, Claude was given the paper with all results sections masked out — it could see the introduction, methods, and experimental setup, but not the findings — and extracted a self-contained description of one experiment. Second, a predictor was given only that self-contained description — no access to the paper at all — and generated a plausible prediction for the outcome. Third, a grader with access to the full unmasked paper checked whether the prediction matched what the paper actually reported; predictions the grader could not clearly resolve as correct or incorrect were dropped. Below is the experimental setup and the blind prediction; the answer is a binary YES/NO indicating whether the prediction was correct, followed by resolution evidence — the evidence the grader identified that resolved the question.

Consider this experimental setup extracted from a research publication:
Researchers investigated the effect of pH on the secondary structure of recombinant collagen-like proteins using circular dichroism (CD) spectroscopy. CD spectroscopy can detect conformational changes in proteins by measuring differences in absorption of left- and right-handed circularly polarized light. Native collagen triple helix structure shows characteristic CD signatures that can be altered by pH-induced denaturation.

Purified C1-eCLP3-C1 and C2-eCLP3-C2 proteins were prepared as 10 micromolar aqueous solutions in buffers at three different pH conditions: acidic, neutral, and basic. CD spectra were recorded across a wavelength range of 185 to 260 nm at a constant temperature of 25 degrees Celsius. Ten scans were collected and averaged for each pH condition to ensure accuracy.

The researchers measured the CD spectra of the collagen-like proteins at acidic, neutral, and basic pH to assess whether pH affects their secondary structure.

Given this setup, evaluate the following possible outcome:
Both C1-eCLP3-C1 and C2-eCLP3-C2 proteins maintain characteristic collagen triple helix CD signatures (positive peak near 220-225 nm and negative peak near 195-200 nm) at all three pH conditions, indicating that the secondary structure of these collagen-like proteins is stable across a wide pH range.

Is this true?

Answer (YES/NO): NO